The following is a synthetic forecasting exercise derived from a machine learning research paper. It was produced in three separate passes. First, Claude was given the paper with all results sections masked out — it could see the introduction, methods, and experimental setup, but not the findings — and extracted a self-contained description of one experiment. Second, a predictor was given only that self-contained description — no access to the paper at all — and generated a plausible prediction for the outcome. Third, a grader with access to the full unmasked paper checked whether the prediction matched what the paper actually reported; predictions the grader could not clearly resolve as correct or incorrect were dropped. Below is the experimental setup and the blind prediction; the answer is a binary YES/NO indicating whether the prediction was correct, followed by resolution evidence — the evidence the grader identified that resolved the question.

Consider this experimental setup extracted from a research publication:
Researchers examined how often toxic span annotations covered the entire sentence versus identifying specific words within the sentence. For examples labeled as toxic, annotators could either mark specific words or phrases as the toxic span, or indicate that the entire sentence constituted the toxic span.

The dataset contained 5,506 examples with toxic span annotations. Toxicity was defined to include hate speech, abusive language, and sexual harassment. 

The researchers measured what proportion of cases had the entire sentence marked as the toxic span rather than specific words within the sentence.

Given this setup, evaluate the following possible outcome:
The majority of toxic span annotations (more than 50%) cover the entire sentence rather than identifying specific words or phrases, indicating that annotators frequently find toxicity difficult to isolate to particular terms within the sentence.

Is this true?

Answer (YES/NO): NO